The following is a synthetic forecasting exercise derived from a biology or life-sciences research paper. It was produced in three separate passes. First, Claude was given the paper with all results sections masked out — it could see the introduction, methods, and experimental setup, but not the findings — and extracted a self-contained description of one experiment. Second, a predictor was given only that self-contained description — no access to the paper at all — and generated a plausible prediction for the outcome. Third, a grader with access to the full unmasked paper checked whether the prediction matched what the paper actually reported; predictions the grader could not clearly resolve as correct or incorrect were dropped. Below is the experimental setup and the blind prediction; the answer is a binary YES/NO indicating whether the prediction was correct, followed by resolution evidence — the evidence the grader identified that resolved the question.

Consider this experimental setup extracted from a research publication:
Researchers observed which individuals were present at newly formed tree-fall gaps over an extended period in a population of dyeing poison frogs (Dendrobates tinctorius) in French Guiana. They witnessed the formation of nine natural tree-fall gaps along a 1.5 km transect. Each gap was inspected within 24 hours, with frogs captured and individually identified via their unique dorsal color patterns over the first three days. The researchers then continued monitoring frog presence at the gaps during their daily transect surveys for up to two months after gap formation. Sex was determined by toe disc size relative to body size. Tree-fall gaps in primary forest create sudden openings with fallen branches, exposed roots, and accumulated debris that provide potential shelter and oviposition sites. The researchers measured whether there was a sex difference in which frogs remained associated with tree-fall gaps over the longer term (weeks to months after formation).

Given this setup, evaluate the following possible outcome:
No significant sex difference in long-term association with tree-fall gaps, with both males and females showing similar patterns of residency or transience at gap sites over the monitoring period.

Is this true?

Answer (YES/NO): NO